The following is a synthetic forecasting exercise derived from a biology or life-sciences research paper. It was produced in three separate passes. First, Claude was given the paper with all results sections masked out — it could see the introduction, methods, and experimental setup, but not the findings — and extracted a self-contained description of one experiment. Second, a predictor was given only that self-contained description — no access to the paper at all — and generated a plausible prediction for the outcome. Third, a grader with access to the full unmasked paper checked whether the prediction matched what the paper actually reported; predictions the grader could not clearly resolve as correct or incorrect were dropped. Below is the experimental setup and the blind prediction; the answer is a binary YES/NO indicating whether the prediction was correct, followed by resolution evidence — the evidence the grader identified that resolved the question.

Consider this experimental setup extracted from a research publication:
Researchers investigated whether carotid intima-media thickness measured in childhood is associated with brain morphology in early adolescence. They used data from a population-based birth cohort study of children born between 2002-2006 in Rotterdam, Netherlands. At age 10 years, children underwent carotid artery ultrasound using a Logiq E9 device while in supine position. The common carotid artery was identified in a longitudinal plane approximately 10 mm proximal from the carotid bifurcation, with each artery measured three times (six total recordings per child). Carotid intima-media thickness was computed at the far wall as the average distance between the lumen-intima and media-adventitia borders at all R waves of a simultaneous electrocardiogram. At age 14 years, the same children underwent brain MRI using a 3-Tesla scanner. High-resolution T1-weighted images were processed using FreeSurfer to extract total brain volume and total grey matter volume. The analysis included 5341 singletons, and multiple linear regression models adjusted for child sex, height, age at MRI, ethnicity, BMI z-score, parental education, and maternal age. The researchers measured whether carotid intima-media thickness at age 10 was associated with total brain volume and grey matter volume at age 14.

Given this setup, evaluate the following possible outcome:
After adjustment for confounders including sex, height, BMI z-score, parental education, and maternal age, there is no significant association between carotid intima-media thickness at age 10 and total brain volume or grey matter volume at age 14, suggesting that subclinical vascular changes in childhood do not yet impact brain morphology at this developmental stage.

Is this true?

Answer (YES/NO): YES